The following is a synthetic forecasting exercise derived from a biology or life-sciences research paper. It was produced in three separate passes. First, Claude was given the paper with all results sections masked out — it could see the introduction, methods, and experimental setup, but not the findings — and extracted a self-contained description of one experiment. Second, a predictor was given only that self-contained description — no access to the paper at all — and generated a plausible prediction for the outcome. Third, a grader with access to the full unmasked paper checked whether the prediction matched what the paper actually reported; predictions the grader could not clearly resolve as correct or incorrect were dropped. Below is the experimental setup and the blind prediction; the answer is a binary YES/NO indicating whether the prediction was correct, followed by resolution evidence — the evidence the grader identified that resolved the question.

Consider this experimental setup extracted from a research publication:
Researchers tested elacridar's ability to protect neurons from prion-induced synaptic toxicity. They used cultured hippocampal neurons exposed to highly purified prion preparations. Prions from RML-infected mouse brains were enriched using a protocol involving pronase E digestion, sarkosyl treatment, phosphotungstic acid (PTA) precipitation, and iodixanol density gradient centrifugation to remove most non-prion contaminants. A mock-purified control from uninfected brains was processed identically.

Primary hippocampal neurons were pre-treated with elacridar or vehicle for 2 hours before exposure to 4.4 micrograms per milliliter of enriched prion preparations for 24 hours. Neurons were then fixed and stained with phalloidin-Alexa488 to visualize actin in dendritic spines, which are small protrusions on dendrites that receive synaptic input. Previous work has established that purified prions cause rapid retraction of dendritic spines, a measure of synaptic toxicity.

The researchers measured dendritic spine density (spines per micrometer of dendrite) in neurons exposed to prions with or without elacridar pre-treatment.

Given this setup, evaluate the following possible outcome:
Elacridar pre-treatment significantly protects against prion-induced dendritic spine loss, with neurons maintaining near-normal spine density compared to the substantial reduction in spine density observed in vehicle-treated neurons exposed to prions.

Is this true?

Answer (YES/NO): YES